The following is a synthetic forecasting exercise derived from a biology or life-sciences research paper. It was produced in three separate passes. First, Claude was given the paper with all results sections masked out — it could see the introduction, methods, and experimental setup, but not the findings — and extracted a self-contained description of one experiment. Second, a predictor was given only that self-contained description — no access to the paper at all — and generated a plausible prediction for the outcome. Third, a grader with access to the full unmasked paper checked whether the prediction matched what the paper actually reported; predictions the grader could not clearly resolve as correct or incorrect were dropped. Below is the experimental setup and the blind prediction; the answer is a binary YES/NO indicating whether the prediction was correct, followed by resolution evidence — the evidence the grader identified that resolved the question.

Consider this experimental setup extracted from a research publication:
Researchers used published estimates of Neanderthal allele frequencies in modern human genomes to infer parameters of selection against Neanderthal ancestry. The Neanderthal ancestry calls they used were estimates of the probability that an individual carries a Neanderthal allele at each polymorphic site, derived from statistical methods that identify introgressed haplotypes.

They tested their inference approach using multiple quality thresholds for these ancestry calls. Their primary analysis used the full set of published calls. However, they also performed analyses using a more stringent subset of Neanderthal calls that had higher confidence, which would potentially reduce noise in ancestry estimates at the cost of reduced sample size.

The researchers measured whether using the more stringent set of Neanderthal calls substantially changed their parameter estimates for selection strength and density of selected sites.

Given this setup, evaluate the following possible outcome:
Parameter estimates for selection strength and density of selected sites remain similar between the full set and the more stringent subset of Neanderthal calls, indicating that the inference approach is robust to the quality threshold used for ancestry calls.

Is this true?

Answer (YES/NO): YES